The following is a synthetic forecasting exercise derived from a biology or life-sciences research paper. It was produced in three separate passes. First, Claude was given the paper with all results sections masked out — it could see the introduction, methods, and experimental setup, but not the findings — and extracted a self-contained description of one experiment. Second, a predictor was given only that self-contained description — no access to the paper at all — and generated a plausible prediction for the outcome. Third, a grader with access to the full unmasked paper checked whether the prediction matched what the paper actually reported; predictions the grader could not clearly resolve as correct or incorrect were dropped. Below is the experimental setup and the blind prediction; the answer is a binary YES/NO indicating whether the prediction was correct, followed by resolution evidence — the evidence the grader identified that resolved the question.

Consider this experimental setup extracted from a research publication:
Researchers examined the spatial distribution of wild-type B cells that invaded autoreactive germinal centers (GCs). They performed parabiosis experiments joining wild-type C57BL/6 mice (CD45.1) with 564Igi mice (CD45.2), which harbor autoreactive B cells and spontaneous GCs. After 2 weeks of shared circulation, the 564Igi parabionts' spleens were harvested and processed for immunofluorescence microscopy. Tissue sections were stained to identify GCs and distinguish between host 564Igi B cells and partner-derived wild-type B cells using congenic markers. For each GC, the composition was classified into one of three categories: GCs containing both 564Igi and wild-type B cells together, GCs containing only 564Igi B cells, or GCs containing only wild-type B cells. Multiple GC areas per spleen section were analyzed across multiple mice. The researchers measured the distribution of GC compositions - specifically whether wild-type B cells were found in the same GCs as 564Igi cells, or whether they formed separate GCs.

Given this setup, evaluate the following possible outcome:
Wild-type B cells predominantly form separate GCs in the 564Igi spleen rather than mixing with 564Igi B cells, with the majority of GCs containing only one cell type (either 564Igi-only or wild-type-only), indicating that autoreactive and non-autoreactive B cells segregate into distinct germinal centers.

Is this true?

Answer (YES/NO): NO